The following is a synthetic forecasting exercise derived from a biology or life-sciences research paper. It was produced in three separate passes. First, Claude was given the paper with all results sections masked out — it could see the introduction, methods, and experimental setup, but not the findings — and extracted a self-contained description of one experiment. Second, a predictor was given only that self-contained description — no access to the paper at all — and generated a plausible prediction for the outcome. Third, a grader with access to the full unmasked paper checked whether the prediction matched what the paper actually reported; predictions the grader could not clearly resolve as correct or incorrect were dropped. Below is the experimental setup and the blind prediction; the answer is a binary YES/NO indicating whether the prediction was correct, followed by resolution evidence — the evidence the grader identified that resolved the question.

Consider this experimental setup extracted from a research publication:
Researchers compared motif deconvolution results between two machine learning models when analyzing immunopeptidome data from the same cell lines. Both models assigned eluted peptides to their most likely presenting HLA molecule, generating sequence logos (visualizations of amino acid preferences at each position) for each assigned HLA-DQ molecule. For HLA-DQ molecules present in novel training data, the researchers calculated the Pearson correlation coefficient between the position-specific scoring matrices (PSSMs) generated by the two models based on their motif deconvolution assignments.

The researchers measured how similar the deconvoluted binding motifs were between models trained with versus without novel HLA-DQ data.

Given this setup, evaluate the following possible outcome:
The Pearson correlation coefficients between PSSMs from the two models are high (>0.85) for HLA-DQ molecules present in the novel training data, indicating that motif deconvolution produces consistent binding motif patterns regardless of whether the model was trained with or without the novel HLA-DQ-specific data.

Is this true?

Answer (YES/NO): YES